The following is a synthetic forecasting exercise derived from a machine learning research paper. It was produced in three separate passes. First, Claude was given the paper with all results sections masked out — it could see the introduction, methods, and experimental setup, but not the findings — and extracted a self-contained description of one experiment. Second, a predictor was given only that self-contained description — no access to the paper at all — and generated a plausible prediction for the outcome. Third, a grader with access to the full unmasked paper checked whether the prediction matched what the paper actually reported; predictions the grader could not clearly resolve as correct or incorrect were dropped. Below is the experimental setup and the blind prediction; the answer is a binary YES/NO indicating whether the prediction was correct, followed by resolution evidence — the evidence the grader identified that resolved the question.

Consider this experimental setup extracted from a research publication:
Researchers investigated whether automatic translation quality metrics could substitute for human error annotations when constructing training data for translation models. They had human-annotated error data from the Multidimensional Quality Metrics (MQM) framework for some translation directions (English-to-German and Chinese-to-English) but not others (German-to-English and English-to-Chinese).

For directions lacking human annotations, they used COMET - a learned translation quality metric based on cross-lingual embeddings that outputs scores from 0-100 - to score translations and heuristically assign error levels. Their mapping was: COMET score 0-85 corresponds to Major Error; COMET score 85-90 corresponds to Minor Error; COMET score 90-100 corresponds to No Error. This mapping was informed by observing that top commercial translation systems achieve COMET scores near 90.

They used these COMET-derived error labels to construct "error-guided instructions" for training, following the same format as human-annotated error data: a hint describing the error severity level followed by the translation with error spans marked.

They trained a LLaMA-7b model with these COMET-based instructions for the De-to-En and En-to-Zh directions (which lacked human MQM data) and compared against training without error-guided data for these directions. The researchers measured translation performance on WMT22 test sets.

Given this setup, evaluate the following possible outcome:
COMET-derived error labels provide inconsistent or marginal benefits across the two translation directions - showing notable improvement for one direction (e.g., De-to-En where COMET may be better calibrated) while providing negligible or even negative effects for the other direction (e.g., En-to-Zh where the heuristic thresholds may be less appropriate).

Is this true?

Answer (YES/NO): NO